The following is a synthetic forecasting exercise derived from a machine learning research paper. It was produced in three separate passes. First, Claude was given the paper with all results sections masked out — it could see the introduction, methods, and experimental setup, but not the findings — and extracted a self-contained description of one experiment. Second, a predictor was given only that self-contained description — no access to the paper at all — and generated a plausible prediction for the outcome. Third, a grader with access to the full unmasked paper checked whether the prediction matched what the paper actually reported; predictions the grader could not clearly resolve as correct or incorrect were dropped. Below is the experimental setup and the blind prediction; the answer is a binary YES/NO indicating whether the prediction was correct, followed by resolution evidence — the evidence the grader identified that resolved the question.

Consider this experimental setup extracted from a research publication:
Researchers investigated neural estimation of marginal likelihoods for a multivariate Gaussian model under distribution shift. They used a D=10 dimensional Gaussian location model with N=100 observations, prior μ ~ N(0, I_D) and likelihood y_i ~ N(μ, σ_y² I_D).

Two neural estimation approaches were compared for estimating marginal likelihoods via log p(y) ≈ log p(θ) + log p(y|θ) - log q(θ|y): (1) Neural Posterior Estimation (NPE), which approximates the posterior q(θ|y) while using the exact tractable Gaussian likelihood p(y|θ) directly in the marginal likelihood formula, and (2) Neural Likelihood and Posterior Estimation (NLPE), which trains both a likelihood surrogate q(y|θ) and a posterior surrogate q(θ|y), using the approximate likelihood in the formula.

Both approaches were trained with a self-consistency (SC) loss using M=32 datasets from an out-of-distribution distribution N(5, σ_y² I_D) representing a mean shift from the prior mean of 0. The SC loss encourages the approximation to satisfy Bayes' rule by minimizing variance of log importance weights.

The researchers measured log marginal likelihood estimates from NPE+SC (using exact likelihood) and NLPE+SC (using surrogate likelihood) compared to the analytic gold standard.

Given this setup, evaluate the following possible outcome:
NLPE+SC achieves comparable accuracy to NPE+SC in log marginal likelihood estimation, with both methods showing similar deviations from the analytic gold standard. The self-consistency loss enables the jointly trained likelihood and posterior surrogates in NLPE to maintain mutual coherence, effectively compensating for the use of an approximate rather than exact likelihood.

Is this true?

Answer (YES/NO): NO